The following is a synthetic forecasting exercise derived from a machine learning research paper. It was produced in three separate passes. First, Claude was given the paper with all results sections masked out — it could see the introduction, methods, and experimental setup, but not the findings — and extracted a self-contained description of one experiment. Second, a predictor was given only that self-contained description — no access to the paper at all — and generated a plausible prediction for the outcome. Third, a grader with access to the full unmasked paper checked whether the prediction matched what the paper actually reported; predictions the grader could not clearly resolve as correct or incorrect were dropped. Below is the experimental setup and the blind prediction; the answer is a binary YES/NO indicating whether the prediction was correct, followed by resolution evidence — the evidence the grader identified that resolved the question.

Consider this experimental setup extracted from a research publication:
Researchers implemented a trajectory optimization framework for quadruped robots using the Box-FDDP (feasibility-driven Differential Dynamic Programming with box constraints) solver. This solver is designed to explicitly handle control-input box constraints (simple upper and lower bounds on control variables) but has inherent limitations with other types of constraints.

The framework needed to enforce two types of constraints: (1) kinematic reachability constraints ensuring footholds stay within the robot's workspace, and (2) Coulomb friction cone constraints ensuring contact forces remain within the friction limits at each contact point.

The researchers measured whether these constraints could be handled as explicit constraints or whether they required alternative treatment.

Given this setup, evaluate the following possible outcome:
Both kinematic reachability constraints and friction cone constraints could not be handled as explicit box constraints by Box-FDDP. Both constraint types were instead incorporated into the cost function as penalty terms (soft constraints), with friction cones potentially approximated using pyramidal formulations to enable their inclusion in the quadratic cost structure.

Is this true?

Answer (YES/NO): YES